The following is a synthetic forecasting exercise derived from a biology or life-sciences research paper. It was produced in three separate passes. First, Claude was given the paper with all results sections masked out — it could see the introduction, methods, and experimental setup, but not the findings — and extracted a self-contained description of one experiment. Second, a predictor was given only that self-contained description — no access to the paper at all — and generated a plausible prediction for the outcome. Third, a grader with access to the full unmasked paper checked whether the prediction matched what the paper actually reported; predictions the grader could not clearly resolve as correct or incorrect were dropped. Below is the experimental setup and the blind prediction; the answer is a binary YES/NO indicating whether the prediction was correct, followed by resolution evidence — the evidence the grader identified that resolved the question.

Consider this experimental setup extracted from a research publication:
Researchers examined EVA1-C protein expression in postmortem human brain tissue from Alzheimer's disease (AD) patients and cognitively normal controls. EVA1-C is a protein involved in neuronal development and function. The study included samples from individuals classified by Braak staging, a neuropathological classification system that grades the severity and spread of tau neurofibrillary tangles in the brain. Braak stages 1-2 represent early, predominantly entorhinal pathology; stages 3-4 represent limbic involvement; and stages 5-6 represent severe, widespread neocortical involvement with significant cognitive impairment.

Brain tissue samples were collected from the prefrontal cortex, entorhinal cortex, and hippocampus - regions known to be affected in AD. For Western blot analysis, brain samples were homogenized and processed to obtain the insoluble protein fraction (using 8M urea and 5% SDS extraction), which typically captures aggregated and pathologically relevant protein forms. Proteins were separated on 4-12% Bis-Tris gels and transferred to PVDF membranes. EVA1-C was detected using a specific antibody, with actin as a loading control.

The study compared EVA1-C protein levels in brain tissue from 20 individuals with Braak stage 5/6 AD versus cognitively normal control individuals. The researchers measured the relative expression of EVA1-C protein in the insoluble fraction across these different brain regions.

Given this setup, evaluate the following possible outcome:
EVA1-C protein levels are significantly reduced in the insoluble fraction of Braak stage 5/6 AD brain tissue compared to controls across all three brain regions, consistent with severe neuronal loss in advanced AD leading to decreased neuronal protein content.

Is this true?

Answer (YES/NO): NO